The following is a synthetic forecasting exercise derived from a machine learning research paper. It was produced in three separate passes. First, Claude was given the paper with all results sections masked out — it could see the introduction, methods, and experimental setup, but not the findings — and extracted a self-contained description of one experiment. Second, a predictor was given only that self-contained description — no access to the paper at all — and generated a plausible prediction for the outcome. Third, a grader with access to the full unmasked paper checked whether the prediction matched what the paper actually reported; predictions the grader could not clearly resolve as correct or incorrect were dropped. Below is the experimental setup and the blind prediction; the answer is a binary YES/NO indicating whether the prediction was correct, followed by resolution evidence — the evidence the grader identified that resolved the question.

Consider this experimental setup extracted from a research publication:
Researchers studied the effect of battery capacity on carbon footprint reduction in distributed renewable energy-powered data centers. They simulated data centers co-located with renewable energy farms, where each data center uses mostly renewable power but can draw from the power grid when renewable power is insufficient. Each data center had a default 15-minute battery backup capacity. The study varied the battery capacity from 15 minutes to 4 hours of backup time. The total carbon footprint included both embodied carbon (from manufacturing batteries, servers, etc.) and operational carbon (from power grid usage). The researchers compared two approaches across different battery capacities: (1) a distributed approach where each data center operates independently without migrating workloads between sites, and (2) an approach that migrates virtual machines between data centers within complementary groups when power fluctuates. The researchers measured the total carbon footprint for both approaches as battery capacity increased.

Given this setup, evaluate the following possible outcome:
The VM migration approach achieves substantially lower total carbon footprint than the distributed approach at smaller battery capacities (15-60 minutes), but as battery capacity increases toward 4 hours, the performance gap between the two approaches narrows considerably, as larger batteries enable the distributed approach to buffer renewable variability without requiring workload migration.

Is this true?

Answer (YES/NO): NO